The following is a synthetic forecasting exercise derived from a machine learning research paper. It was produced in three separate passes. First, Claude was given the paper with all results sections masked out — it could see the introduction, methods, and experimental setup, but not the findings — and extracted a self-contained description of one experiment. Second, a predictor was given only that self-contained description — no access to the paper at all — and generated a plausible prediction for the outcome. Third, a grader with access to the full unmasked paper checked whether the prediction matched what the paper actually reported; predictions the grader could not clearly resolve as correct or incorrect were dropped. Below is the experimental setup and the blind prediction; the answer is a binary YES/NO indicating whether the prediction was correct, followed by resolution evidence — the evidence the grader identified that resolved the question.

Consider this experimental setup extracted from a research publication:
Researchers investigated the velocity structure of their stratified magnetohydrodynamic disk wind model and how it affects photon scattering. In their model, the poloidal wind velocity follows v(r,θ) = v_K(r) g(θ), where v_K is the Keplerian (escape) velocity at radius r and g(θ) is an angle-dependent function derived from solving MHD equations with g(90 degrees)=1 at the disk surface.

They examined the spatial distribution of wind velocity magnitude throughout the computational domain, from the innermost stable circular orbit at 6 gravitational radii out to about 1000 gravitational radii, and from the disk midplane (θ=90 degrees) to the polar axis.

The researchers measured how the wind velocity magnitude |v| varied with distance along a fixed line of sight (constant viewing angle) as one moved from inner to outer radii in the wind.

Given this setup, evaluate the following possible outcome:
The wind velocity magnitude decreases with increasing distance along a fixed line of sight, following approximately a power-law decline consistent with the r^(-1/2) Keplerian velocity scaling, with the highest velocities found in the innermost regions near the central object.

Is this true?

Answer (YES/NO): YES